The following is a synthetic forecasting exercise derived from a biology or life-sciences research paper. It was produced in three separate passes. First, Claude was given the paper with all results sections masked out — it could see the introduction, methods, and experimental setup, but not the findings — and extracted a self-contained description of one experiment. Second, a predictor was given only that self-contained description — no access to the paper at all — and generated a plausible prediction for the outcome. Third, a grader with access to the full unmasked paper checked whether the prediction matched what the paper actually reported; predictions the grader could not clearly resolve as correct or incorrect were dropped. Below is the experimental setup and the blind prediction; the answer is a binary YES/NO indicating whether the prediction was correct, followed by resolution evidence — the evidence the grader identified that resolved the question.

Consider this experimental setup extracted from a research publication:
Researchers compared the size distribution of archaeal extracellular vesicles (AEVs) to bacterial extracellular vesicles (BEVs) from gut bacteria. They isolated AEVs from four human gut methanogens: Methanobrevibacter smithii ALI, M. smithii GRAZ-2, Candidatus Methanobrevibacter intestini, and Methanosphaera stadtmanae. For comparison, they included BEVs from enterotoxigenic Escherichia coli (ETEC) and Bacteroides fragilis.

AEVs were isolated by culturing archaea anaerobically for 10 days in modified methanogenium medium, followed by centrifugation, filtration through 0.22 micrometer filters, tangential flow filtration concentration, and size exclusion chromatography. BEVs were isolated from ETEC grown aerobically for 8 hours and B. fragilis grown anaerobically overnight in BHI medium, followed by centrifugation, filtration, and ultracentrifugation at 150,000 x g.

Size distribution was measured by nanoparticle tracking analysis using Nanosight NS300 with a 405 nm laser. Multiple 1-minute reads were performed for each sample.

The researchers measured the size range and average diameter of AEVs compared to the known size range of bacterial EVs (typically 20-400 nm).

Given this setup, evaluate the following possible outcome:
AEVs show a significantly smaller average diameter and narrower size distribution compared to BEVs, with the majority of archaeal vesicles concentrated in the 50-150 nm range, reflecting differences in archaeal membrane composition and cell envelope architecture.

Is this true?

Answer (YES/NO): NO